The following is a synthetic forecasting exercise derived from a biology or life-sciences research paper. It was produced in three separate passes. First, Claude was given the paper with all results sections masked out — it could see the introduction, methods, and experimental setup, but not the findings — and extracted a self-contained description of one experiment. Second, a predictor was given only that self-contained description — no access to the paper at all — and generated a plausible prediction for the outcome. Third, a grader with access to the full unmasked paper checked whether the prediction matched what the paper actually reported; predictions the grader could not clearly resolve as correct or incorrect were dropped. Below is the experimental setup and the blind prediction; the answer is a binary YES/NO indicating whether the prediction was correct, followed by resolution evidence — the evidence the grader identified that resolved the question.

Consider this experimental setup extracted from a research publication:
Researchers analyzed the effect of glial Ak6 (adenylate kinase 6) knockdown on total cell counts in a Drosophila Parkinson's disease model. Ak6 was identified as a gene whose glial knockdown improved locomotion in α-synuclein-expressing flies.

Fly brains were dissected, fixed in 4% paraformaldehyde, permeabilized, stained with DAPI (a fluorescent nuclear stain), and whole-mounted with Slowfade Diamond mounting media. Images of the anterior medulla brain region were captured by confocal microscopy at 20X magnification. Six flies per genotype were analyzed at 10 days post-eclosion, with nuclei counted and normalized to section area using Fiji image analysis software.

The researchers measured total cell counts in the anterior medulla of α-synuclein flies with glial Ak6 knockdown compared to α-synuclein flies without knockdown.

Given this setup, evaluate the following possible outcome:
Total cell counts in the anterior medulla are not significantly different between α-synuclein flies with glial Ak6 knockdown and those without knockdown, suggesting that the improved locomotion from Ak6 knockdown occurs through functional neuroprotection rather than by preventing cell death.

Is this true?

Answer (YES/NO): NO